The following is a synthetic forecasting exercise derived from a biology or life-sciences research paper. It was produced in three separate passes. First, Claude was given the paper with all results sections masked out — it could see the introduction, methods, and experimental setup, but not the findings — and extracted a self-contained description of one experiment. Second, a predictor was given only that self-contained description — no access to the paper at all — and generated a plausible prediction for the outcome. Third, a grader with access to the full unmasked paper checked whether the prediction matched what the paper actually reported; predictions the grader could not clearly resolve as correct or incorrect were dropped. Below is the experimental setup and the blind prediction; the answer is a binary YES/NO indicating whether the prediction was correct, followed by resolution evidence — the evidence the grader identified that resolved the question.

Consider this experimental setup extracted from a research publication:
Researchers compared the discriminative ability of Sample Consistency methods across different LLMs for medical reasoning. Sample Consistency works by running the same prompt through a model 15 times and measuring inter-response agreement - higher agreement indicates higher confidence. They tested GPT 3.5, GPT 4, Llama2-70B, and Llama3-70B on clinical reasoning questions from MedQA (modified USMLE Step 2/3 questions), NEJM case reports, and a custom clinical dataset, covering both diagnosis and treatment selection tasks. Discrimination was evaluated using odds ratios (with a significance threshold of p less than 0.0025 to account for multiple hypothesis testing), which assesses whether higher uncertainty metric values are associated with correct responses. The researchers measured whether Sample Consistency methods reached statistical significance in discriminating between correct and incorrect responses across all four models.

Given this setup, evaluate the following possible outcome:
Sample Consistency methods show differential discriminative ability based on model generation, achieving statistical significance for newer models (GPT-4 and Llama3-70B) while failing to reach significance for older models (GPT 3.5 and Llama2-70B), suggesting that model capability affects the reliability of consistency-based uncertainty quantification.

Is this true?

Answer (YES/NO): NO